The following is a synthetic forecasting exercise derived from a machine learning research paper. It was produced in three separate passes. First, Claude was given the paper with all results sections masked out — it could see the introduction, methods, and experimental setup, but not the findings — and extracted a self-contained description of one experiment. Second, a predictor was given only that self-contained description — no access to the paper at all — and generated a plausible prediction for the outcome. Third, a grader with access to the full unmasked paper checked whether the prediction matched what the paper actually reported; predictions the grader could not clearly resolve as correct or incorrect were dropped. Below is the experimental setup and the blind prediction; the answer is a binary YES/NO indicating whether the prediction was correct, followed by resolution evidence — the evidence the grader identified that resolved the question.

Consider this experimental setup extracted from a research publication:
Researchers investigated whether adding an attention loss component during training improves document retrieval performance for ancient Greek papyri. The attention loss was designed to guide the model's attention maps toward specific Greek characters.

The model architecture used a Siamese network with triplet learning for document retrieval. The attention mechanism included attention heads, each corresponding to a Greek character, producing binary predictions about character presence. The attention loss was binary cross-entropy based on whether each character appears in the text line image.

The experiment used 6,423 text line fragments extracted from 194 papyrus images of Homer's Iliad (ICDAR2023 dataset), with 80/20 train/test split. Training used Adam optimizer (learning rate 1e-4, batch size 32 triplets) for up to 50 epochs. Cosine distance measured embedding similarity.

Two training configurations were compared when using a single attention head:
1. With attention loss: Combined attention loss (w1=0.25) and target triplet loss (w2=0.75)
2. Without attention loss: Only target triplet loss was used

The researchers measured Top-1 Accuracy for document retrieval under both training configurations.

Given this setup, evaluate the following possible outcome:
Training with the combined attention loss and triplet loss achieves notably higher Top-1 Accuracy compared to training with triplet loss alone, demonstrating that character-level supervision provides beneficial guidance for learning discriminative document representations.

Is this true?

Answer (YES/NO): NO